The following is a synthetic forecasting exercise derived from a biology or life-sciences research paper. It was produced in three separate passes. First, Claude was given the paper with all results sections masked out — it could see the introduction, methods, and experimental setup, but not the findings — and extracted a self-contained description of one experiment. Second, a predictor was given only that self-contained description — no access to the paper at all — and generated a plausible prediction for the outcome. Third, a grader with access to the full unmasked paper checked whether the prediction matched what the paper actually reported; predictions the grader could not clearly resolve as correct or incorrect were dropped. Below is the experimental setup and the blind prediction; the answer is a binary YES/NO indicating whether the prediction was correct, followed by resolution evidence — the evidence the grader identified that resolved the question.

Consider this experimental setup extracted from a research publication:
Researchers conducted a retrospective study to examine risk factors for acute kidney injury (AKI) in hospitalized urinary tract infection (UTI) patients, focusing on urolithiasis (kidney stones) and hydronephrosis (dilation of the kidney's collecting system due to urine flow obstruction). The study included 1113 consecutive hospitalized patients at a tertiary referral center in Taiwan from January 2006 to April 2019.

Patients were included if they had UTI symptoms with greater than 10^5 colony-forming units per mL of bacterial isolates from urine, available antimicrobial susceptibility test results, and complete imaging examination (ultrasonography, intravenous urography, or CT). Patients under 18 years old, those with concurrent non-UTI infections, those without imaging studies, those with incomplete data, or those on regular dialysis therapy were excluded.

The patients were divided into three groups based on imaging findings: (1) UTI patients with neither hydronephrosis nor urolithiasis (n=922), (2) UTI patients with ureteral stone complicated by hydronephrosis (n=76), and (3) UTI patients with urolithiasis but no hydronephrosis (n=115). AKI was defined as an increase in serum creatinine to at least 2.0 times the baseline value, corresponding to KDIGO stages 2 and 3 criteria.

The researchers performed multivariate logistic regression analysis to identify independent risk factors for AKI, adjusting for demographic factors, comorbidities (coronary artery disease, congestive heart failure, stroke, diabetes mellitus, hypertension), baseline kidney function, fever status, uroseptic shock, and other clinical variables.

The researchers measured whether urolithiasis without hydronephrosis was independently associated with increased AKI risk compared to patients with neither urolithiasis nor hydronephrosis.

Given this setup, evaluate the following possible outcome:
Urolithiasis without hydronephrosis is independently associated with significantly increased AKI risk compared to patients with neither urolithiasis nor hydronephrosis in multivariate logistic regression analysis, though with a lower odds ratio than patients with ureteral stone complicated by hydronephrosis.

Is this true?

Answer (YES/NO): YES